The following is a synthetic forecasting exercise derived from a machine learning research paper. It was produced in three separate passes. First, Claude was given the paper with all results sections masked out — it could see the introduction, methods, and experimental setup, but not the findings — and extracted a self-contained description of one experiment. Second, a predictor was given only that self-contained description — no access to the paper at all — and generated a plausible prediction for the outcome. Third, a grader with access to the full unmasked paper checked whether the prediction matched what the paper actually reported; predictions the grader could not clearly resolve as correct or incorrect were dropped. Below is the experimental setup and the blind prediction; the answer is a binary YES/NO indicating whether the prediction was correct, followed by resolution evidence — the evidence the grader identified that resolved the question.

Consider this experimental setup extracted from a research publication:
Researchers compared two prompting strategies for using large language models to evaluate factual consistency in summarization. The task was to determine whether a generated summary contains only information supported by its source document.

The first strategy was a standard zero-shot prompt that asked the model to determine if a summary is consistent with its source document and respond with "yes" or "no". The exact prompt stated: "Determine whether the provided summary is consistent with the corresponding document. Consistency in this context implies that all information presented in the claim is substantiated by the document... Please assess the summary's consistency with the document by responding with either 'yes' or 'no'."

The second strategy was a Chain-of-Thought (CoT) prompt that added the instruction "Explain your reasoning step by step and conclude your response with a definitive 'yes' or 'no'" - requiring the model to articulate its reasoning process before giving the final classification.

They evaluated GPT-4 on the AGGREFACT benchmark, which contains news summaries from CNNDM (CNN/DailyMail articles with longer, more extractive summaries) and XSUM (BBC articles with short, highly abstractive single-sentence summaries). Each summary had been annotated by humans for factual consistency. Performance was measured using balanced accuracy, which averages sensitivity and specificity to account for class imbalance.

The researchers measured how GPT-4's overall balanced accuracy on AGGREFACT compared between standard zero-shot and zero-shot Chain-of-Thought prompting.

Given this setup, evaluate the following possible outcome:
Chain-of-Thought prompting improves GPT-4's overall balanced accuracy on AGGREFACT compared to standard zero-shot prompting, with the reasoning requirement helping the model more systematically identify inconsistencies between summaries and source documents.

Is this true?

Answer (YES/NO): YES